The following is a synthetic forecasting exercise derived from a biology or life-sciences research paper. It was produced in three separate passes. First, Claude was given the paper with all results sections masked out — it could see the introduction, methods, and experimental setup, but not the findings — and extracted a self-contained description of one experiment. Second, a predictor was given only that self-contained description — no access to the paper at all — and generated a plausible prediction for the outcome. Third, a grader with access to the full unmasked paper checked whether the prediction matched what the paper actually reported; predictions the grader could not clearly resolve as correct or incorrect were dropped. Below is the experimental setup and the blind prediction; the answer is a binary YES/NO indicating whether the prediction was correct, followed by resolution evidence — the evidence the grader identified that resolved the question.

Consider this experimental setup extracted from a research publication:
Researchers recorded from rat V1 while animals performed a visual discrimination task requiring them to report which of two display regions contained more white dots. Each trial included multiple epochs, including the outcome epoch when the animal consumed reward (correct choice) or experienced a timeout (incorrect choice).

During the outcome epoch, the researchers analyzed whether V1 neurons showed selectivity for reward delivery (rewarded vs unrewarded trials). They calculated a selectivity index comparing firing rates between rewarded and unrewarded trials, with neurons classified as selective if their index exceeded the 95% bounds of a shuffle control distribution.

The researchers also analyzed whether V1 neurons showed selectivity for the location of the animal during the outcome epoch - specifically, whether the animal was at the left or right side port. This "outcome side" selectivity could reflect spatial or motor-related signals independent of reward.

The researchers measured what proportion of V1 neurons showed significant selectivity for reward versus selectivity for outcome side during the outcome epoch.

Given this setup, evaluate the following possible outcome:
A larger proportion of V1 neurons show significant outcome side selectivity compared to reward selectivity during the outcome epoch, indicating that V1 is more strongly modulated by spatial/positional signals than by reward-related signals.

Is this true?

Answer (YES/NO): NO